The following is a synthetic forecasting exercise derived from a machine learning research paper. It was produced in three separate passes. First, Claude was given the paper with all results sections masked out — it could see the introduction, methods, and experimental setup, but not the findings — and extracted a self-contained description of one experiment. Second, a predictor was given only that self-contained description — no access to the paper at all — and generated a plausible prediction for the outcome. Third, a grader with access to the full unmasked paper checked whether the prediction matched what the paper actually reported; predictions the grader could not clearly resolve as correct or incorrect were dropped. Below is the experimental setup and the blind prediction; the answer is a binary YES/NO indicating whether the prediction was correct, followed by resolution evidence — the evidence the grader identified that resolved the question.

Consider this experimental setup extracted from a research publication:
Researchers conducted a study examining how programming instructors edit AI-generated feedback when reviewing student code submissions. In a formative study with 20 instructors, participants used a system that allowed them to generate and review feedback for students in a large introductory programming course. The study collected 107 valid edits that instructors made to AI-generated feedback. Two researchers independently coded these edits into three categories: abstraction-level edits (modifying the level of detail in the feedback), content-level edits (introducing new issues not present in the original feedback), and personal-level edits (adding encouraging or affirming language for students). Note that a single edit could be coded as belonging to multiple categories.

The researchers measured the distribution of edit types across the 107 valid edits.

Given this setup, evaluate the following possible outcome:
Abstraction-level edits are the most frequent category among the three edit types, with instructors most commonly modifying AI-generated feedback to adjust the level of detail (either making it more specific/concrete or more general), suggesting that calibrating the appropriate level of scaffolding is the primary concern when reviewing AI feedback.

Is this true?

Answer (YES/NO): YES